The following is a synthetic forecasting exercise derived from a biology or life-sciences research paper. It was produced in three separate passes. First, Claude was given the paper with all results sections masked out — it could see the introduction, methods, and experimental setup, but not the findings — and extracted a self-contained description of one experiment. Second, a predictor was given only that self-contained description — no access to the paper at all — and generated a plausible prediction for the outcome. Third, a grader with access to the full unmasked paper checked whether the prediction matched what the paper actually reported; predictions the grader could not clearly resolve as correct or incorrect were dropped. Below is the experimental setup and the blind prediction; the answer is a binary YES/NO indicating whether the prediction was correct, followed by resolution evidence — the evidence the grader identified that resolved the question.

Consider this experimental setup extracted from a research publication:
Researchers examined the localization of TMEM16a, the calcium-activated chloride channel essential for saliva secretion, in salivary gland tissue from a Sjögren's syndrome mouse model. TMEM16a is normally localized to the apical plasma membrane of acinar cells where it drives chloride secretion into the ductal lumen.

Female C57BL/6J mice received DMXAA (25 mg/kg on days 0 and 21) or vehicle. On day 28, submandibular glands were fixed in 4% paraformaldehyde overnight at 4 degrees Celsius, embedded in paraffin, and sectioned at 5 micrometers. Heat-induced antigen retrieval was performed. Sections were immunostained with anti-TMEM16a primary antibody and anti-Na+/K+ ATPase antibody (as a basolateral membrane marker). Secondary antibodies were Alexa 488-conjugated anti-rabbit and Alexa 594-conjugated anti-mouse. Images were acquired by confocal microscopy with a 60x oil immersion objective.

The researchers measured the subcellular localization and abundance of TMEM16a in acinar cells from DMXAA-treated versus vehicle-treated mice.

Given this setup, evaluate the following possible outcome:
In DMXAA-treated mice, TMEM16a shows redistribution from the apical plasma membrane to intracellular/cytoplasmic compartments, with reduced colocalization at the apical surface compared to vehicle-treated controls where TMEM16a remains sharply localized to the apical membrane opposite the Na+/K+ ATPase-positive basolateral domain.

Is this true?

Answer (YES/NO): NO